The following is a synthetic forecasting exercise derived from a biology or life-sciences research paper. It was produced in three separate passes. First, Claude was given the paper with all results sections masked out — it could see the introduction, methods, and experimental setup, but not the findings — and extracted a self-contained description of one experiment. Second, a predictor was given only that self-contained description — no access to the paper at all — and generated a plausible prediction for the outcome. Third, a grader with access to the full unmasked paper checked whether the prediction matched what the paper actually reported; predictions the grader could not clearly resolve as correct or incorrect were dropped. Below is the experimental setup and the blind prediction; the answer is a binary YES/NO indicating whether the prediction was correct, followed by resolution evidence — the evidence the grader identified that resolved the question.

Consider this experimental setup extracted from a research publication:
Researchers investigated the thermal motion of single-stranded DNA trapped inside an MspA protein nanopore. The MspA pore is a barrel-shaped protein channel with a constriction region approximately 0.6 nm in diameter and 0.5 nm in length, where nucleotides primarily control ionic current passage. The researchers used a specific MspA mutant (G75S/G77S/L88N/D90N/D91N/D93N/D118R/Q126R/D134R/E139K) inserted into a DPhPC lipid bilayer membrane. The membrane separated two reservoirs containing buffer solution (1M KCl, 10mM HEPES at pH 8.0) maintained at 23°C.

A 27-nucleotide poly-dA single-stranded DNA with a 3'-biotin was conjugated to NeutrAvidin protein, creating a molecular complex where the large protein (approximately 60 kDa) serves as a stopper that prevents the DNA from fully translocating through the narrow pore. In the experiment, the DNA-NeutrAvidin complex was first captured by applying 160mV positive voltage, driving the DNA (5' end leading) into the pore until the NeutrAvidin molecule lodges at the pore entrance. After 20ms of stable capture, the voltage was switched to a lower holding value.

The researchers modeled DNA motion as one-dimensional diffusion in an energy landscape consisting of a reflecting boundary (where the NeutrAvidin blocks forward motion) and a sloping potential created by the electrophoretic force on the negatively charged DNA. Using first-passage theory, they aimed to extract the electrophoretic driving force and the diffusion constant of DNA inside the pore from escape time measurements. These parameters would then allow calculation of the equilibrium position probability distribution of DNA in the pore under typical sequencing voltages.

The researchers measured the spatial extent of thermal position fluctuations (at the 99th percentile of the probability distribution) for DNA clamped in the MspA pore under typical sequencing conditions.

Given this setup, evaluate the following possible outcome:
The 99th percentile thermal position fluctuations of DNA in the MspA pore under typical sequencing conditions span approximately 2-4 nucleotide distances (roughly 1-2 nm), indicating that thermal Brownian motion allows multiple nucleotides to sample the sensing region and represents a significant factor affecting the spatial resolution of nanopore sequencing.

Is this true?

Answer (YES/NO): YES